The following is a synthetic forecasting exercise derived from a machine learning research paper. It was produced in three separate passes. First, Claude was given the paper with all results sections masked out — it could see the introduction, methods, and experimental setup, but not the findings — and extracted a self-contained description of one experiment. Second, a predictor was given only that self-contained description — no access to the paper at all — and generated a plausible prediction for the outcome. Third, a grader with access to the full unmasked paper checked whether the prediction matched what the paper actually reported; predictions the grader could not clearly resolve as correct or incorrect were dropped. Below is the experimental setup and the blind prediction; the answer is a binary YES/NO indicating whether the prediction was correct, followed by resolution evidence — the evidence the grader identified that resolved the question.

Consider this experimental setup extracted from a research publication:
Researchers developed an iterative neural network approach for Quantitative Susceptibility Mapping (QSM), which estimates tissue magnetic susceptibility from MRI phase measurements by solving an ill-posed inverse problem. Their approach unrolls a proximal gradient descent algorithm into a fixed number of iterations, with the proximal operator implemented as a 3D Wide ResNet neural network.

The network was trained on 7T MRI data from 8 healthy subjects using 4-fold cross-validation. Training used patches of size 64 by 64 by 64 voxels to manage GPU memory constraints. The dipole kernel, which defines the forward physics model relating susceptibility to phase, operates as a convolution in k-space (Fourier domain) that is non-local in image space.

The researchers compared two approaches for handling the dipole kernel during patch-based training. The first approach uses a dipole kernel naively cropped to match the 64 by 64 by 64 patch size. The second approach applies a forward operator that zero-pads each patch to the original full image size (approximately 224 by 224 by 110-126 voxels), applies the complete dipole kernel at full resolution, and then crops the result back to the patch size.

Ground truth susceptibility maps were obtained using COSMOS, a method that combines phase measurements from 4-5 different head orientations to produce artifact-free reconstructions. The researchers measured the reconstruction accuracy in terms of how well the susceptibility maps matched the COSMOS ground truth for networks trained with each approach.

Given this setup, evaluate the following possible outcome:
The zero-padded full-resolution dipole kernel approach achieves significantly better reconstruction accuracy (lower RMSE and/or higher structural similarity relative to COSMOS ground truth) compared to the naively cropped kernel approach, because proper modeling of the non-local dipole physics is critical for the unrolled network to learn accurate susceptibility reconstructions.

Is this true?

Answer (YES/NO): YES